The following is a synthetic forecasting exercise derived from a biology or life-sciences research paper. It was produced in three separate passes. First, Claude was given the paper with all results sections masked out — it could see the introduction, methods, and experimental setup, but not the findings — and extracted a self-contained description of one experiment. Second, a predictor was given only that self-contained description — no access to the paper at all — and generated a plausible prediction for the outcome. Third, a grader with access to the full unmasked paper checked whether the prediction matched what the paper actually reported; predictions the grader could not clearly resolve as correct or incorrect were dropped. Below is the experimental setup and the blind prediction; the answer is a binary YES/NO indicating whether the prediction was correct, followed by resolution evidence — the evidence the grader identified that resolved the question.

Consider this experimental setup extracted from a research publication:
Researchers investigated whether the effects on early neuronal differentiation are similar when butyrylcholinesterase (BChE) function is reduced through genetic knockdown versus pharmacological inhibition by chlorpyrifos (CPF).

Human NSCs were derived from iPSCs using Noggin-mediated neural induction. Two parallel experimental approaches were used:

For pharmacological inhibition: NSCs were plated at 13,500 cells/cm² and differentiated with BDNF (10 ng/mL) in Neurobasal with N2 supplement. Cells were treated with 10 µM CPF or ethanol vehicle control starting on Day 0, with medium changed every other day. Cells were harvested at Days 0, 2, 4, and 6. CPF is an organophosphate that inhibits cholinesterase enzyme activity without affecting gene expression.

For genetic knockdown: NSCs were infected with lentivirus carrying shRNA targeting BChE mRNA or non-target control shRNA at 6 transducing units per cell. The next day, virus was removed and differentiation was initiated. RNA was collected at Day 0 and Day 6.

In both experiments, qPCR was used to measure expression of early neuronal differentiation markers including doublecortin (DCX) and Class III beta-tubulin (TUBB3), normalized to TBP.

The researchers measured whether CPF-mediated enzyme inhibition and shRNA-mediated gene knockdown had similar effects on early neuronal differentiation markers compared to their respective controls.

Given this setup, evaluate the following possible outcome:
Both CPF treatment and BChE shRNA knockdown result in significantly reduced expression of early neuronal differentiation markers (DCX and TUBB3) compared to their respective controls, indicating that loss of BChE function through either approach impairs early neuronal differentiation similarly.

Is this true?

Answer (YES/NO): NO